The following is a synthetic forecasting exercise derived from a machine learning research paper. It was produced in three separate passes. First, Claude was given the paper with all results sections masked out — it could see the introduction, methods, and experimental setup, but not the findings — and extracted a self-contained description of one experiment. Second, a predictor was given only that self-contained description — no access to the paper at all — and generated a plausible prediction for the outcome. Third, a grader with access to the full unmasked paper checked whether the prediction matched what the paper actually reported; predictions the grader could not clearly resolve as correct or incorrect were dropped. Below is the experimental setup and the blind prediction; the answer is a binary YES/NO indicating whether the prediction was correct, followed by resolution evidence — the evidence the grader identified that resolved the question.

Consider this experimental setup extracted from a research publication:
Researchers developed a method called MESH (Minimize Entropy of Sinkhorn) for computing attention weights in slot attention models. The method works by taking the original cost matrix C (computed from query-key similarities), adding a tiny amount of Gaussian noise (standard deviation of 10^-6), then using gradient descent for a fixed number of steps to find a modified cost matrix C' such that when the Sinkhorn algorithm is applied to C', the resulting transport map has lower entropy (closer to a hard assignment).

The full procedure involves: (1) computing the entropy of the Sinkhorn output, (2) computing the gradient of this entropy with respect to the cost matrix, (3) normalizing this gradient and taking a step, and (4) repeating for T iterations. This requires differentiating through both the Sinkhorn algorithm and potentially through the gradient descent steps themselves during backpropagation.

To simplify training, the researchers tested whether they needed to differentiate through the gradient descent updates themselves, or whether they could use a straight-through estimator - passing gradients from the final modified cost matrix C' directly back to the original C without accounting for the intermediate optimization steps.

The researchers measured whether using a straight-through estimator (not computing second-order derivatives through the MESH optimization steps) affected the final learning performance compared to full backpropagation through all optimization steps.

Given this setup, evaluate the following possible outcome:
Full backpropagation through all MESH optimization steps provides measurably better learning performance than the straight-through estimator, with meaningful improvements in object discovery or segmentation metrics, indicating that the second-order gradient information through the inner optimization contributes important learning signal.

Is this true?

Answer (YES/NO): NO